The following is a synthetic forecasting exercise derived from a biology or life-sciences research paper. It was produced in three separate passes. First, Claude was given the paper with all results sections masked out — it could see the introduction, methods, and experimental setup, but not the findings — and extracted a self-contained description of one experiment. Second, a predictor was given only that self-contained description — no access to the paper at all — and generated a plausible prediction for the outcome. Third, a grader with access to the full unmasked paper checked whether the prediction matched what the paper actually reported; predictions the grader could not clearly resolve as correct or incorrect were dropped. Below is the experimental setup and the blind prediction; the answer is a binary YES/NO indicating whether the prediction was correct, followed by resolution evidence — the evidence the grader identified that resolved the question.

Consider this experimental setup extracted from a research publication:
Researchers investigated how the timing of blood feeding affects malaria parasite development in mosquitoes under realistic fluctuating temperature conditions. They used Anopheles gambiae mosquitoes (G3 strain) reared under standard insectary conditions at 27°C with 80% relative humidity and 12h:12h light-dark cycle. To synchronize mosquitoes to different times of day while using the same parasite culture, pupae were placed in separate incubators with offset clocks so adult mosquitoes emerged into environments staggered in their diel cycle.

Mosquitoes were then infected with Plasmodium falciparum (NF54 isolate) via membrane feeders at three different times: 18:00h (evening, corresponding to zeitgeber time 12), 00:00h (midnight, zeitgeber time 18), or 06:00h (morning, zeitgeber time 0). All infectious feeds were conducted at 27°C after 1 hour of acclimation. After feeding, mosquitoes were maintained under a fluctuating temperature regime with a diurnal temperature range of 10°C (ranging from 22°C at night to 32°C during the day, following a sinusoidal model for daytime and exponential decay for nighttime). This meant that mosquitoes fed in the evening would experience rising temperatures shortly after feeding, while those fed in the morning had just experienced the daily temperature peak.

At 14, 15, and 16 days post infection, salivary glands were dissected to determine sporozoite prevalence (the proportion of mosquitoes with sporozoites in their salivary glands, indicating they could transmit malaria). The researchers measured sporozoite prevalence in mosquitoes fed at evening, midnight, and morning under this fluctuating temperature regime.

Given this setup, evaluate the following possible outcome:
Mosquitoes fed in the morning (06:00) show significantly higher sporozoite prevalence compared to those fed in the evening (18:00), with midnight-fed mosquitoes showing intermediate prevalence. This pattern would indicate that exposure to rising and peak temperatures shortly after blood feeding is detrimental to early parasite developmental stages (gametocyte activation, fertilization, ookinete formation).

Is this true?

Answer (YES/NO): NO